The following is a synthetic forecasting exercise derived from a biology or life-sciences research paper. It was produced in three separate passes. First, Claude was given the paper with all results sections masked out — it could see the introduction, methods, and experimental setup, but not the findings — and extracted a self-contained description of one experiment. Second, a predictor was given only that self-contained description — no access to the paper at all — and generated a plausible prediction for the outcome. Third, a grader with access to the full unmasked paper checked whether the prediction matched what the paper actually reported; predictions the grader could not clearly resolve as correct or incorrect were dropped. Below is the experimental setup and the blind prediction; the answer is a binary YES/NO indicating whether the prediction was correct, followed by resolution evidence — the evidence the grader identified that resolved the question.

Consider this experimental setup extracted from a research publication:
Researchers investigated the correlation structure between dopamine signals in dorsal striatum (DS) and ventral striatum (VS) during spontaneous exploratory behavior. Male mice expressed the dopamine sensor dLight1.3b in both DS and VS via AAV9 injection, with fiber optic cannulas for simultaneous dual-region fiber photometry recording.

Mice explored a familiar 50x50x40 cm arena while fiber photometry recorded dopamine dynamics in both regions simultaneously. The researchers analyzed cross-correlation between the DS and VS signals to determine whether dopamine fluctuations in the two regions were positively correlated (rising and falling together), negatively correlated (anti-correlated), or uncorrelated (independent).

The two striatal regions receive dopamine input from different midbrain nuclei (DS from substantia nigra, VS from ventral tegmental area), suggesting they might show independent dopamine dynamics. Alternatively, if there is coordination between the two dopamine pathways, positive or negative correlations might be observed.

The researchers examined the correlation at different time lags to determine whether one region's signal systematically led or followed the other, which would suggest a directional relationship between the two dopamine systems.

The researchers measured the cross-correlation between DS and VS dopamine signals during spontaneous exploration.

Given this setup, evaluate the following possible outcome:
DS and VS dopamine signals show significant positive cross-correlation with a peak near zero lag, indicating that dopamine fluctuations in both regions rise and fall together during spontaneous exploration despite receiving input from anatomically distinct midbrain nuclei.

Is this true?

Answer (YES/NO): NO